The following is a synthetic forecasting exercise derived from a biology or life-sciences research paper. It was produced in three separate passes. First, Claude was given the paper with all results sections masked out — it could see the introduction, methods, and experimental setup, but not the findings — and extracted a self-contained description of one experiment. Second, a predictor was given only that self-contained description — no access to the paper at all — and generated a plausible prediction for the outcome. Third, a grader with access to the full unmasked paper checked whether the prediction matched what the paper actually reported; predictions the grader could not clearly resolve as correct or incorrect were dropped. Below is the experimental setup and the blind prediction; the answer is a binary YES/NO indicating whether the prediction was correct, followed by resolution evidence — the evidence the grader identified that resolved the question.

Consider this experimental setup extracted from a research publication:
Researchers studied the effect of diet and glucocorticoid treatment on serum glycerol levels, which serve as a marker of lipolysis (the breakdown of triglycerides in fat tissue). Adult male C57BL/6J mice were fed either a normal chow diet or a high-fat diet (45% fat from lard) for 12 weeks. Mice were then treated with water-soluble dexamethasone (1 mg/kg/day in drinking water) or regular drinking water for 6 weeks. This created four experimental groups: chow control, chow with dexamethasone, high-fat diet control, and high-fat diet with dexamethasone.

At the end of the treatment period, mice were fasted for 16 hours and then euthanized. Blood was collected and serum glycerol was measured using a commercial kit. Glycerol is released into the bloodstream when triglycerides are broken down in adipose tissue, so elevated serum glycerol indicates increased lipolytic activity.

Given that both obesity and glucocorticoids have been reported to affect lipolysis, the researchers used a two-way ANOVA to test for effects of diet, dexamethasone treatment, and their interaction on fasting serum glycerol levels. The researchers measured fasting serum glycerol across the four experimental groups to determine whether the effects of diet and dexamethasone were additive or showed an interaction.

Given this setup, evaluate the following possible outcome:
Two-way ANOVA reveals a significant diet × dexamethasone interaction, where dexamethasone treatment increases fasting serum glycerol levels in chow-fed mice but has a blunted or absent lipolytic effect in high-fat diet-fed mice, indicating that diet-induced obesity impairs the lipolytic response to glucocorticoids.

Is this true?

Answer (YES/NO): NO